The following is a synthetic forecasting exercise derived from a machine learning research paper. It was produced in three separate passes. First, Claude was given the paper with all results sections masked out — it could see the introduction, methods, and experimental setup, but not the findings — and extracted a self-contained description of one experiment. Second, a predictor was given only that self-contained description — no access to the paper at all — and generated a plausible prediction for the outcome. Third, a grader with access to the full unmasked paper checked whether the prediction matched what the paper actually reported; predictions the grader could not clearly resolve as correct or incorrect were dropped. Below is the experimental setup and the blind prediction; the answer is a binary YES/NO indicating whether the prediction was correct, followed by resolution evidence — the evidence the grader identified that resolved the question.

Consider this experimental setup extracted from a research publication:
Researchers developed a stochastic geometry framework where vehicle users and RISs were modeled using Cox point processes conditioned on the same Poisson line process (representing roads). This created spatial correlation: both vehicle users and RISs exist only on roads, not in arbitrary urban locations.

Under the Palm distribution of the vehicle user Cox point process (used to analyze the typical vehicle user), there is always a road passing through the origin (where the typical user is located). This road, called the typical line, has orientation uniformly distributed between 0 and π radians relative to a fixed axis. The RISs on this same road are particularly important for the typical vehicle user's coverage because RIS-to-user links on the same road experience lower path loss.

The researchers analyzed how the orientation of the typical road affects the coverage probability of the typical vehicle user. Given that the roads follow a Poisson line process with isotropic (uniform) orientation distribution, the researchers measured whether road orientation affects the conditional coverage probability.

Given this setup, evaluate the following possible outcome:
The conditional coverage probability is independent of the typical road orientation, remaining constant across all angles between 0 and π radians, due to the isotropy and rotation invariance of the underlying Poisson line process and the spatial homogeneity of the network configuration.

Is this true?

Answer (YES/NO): YES